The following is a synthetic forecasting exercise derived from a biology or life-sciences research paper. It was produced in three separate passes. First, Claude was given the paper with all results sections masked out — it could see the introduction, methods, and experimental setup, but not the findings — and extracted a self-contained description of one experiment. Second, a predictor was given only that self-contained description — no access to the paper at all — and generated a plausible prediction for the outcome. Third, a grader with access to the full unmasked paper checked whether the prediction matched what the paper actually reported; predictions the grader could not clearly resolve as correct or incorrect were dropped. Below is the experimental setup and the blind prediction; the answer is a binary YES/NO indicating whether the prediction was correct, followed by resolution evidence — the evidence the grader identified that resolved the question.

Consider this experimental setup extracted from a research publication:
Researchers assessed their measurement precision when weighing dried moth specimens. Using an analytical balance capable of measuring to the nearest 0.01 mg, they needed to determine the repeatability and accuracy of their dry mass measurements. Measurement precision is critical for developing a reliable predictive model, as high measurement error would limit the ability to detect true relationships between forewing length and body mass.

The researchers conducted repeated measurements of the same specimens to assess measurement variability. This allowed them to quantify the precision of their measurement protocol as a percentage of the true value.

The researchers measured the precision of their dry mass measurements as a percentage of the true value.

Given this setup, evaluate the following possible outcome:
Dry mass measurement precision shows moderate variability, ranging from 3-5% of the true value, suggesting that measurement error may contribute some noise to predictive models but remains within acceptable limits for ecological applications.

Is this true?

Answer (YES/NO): NO